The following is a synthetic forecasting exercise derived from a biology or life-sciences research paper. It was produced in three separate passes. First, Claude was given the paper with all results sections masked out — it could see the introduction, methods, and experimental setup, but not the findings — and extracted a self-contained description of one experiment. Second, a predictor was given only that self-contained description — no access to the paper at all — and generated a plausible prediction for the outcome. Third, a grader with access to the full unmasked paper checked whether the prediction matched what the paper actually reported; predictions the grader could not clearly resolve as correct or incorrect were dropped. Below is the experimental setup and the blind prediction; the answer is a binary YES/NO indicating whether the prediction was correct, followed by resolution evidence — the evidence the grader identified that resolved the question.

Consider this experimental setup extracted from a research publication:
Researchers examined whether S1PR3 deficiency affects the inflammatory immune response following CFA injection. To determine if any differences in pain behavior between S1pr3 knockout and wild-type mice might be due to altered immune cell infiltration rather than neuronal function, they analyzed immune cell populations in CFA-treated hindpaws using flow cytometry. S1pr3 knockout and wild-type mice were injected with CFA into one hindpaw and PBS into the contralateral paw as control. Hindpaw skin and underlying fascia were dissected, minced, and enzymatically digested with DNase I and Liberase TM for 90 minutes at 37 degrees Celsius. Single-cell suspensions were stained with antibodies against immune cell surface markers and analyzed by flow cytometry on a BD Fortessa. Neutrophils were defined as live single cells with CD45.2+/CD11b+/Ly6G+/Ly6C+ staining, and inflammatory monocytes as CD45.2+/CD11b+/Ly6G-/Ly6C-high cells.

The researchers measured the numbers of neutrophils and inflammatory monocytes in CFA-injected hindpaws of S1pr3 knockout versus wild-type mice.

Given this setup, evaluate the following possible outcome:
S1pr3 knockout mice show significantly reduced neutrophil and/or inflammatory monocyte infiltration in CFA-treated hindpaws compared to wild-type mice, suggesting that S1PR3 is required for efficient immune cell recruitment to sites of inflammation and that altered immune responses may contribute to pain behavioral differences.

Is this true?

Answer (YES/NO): NO